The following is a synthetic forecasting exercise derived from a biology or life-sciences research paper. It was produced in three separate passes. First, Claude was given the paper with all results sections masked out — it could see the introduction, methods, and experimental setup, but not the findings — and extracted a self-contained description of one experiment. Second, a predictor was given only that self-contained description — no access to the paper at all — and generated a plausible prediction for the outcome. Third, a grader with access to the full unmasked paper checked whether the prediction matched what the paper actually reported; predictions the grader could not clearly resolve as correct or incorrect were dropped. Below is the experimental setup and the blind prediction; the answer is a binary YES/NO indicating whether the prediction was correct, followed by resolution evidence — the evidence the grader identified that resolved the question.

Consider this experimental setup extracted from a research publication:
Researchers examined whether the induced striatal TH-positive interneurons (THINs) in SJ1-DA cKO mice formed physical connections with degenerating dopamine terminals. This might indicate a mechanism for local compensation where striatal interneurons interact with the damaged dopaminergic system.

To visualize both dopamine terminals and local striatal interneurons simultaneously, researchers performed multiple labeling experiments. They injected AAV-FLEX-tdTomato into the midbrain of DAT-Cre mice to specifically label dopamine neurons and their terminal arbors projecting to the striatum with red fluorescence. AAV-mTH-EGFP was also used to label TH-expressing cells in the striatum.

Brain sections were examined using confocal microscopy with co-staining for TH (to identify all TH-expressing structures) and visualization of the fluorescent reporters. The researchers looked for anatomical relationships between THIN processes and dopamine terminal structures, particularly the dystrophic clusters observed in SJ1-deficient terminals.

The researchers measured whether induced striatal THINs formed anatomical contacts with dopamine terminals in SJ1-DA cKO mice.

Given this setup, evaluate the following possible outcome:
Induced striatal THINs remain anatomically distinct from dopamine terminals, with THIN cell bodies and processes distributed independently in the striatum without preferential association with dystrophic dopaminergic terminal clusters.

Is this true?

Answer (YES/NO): NO